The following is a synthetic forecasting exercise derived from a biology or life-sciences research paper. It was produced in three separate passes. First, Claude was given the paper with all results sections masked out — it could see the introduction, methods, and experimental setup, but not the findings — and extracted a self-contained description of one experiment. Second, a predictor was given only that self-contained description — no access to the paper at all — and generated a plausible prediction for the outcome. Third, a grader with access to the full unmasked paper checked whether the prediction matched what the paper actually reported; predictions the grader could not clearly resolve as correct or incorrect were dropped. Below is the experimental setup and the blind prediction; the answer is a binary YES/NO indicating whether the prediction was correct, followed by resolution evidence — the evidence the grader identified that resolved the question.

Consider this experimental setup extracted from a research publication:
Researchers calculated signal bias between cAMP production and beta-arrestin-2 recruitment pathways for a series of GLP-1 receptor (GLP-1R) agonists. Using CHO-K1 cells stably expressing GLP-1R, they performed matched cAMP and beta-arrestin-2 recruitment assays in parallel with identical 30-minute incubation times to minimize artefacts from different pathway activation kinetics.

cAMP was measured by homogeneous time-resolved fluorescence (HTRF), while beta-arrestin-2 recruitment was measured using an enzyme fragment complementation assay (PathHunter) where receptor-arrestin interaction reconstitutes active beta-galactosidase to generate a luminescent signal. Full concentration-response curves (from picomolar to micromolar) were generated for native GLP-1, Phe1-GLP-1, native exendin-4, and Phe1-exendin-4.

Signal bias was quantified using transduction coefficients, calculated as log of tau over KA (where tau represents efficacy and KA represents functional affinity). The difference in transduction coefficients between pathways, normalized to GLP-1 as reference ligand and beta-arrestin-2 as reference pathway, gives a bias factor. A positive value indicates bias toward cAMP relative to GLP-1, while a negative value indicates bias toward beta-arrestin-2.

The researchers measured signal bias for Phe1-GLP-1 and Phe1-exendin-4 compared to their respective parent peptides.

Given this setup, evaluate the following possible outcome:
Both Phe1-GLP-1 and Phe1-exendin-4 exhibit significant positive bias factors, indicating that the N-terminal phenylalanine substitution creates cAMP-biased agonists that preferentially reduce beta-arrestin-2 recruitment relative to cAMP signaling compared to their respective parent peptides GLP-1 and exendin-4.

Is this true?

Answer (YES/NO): NO